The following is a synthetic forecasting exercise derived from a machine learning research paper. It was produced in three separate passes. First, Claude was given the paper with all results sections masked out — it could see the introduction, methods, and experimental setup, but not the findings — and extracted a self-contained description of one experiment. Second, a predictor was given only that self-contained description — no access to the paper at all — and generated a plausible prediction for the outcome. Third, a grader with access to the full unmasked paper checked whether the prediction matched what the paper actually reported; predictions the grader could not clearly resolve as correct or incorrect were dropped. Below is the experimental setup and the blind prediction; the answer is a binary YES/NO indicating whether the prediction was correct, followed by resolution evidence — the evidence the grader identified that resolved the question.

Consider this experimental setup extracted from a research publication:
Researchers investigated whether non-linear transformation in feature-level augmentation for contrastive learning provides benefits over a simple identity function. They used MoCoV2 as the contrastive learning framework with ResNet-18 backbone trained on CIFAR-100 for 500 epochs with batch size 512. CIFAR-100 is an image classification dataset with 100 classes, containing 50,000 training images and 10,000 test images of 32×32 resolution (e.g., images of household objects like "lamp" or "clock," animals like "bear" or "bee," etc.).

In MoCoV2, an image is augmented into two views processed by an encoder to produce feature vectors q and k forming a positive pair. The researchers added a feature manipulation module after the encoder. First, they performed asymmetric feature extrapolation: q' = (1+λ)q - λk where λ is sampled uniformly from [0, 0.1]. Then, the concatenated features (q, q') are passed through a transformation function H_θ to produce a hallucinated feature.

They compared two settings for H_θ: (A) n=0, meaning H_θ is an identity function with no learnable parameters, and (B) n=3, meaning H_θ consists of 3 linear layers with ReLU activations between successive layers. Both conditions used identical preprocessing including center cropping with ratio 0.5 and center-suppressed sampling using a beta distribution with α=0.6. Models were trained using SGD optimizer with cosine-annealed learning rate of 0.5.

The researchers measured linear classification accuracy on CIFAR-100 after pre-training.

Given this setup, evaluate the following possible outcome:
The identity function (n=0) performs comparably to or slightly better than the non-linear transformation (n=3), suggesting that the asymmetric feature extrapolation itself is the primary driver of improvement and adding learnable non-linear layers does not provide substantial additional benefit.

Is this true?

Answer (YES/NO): NO